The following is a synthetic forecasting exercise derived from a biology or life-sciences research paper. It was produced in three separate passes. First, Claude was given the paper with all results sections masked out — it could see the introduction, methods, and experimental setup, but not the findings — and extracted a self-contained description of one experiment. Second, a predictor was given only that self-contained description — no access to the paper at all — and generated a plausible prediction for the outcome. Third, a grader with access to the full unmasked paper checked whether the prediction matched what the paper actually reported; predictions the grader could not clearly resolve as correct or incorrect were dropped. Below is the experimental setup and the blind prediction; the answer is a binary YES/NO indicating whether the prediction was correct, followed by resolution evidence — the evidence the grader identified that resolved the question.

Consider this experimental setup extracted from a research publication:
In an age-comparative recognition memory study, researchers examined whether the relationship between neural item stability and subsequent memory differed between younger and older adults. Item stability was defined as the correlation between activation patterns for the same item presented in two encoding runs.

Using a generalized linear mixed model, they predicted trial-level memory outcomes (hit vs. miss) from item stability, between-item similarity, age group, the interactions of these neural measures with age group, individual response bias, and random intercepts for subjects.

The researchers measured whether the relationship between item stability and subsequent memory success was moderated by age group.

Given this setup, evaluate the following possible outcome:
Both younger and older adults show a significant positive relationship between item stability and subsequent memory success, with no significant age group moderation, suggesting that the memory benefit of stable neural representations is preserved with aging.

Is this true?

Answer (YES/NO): YES